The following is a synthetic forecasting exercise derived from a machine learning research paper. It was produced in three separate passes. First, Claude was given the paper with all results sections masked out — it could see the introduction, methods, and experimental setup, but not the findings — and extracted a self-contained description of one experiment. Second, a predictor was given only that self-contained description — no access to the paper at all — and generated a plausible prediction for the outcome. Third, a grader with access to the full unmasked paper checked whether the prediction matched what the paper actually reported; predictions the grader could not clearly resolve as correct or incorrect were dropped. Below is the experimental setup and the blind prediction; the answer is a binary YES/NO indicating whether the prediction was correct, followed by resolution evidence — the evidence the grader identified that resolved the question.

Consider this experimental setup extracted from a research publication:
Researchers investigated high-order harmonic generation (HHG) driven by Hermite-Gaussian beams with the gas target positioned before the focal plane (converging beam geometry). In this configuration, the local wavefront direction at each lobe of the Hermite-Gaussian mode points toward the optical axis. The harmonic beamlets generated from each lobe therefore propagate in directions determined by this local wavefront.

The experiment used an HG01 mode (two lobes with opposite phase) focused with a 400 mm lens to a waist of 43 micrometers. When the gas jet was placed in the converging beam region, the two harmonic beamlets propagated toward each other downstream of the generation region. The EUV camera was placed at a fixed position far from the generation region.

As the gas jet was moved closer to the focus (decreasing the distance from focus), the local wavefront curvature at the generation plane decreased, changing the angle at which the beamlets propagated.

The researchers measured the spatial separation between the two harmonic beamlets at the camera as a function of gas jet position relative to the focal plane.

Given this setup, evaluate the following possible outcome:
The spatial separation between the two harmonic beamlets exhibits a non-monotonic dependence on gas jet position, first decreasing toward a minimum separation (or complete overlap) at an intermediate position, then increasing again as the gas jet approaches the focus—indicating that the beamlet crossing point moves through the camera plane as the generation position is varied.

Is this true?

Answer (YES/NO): NO